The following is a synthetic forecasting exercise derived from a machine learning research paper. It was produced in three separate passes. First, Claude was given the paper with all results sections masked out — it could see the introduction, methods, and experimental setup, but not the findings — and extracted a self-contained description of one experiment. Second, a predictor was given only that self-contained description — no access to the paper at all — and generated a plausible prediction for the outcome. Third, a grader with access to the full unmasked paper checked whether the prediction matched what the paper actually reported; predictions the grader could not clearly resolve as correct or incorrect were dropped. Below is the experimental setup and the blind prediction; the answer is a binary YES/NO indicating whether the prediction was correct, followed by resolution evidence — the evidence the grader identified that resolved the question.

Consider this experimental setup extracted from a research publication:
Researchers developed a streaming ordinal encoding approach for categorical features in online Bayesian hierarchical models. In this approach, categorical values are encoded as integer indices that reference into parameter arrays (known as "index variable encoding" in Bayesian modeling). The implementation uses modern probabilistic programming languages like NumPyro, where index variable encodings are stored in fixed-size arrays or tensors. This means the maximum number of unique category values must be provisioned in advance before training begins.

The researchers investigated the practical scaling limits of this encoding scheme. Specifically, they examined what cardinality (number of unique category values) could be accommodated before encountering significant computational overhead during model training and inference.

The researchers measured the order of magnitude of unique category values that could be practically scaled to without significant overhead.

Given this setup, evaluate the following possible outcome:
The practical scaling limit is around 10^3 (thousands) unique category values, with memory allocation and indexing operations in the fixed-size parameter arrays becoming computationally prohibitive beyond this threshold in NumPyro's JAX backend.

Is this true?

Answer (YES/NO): NO